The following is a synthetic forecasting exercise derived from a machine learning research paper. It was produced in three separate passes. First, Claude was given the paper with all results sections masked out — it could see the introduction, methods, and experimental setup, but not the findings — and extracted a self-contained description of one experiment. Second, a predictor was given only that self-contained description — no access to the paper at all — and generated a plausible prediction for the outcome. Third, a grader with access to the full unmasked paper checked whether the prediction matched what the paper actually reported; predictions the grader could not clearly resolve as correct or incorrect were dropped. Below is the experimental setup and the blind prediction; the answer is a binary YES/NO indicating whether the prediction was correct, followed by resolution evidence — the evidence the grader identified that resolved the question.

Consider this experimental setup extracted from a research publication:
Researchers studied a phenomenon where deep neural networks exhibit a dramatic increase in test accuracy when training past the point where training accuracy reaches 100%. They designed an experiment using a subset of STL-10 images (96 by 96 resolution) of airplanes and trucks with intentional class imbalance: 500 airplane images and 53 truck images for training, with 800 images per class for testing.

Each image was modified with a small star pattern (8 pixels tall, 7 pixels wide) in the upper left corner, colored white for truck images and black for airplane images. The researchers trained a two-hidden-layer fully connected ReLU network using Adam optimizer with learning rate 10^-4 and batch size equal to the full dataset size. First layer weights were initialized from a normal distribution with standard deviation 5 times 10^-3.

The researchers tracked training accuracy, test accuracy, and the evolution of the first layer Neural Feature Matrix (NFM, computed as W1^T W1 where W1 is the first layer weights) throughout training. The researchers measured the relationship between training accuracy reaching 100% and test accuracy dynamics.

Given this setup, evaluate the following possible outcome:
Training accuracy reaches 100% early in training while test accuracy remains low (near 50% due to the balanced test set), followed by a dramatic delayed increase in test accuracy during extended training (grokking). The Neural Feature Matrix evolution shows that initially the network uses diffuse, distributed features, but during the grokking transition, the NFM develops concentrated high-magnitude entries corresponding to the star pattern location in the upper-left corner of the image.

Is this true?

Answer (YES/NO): NO